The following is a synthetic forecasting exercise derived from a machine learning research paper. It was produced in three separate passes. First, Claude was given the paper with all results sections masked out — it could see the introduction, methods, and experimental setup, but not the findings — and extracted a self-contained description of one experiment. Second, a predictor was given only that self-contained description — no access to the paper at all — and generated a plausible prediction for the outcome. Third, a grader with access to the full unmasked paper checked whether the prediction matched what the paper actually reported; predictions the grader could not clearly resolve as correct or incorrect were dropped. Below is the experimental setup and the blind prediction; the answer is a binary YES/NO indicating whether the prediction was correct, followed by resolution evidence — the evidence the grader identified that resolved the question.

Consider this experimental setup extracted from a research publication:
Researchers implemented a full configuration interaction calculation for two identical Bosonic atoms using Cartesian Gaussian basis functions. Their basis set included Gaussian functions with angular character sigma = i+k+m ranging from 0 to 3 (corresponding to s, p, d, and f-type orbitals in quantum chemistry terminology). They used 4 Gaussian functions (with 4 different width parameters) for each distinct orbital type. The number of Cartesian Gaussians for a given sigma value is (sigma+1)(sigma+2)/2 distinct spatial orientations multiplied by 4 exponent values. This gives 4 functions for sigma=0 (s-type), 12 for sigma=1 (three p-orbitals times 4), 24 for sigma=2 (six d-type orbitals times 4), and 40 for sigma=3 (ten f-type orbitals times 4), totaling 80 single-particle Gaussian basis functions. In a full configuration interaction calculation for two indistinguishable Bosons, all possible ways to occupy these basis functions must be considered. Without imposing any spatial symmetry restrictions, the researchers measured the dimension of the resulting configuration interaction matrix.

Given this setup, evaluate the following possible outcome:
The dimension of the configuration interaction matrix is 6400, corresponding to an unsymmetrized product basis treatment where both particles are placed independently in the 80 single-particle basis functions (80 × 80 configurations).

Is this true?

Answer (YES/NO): NO